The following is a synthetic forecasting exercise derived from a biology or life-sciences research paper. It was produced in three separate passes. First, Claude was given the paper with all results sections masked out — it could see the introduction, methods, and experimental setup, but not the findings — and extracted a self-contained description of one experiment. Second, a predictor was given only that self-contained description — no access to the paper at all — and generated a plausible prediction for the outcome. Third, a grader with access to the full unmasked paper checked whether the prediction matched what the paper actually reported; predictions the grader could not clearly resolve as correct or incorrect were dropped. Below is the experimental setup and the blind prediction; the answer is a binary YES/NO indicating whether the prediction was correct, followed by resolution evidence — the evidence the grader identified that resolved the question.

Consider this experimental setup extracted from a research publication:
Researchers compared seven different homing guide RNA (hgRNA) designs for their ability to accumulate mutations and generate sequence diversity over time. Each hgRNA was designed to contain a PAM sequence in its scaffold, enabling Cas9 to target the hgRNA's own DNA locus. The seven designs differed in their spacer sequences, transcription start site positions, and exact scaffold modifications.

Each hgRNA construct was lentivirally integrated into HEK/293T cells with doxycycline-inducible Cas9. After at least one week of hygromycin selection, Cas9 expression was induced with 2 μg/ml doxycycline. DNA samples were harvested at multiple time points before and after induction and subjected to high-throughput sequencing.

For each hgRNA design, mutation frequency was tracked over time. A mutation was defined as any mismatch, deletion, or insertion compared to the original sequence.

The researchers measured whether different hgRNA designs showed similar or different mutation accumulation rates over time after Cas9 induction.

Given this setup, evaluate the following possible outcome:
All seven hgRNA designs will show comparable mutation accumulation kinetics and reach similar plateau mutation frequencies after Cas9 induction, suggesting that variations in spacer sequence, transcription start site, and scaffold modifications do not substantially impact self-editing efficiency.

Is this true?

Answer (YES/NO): NO